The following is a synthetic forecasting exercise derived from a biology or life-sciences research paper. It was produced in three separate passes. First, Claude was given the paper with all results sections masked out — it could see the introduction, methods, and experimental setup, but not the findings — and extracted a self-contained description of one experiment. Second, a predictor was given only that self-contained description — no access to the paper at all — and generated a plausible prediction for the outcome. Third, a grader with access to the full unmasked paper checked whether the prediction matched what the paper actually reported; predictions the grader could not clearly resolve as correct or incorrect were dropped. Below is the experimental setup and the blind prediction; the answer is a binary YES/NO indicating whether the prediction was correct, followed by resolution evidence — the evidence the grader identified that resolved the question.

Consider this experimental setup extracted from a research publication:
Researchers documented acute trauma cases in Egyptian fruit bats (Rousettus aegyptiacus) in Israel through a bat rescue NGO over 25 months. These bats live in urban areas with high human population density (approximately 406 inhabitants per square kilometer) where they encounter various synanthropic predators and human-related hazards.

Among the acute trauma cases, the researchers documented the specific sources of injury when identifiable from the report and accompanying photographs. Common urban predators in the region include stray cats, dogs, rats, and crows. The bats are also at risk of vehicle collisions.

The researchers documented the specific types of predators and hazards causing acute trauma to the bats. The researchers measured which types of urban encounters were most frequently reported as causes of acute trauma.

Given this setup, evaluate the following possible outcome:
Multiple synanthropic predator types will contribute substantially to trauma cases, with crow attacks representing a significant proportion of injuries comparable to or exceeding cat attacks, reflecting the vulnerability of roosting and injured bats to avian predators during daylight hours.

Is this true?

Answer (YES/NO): NO